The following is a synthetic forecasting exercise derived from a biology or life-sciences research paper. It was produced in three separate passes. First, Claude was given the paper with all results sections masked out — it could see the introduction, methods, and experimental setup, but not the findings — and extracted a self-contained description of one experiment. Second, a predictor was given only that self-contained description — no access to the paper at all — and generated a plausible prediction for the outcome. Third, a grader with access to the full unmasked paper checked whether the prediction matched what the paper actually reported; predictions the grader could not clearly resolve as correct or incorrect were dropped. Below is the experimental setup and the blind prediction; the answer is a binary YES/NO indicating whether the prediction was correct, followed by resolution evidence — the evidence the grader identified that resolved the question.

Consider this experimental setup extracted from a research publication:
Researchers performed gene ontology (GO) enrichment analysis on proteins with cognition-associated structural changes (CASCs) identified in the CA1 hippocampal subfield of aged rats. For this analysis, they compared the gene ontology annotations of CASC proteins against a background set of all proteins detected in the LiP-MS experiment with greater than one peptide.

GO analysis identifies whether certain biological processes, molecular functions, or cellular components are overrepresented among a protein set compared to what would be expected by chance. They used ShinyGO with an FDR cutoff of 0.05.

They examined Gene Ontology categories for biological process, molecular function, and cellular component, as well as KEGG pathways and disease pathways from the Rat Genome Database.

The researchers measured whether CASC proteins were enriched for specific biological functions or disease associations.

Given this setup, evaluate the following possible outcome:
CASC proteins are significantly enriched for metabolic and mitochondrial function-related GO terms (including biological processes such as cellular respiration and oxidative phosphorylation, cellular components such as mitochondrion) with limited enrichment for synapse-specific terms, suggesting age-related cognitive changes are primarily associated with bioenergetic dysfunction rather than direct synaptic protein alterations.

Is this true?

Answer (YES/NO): NO